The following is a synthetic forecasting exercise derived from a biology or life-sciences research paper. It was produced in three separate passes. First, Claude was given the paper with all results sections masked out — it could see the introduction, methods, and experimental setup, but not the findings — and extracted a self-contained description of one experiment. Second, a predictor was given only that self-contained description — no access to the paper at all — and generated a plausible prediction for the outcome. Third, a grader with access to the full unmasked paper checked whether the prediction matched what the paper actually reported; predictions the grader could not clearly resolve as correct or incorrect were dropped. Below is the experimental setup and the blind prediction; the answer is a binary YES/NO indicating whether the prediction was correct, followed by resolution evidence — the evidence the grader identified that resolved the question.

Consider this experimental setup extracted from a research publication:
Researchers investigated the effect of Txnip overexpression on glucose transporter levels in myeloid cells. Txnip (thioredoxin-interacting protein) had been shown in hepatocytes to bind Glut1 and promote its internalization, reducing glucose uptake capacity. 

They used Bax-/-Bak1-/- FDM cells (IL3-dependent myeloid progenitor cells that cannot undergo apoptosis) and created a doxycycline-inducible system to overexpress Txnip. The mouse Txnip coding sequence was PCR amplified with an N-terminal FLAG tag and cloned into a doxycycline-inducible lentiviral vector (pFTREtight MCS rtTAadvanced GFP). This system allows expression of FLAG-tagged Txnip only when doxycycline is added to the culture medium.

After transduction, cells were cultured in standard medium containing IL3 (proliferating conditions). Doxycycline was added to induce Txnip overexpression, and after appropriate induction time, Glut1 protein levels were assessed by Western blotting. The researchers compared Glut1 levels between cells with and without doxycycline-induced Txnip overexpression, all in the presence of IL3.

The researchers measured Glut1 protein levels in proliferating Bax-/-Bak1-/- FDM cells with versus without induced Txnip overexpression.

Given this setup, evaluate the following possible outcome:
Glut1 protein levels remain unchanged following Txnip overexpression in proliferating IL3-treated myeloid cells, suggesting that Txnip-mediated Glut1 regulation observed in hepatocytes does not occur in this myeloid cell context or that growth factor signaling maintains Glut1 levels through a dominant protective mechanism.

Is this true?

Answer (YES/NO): YES